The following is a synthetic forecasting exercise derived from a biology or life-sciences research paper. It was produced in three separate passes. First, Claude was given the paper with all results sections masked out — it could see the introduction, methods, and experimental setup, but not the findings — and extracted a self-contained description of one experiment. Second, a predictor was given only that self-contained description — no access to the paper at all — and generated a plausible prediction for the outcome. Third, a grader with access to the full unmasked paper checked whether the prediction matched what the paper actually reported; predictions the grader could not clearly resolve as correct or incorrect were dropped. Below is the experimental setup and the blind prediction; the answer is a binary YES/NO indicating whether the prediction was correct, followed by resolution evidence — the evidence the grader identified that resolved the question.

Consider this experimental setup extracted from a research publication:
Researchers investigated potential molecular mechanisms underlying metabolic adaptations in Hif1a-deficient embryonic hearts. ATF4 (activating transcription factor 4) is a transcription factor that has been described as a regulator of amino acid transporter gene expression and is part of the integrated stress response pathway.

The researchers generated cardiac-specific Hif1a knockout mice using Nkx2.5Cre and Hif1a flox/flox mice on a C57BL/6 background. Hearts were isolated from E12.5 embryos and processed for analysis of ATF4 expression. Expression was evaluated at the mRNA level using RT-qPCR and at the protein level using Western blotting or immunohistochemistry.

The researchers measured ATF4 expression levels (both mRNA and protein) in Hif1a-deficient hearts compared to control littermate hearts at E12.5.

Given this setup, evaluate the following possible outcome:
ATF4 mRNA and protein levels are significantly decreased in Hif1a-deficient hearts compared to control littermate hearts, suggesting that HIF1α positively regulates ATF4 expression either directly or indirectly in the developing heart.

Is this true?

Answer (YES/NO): NO